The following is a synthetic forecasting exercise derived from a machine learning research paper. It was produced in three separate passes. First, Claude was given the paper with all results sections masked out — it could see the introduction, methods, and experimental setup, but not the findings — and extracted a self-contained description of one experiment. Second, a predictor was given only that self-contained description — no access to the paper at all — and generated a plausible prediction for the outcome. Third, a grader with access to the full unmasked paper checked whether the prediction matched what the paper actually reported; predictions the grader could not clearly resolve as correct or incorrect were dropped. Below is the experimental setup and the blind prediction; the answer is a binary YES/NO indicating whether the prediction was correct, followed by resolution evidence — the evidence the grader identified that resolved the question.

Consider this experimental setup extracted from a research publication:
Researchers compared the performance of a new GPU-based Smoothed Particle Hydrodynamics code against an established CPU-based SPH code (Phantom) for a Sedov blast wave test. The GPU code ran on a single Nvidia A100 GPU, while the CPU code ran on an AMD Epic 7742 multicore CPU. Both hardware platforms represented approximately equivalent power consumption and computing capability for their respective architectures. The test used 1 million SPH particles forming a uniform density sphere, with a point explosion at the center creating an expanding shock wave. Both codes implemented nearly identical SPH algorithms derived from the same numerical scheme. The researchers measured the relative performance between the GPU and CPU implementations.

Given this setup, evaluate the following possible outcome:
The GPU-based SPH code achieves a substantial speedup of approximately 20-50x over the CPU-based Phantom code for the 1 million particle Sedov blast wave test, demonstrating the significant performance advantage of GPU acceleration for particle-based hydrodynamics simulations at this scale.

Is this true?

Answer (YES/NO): NO